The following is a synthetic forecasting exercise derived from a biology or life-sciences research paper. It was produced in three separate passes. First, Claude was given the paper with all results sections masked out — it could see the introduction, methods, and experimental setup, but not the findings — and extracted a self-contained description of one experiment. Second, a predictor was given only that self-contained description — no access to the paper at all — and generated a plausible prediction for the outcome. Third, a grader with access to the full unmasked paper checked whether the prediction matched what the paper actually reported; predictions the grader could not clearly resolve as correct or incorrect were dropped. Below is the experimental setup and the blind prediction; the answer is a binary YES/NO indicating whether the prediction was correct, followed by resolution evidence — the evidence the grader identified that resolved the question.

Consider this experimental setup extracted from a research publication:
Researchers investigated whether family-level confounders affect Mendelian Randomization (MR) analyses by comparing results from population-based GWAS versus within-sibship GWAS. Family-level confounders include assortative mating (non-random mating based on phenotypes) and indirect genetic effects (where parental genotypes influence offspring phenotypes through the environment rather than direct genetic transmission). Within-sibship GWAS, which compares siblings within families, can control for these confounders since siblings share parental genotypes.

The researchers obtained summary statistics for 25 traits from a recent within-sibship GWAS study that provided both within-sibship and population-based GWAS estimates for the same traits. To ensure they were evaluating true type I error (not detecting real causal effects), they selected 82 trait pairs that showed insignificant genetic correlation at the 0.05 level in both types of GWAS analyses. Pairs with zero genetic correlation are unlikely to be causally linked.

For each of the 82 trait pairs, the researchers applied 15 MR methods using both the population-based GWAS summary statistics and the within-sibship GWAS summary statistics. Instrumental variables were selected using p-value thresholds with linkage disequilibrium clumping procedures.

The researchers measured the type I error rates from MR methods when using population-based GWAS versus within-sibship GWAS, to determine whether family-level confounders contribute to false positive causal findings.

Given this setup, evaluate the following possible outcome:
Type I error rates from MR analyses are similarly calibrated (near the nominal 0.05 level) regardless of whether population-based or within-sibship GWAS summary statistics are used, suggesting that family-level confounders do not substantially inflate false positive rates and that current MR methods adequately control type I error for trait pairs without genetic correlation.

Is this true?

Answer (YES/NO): NO